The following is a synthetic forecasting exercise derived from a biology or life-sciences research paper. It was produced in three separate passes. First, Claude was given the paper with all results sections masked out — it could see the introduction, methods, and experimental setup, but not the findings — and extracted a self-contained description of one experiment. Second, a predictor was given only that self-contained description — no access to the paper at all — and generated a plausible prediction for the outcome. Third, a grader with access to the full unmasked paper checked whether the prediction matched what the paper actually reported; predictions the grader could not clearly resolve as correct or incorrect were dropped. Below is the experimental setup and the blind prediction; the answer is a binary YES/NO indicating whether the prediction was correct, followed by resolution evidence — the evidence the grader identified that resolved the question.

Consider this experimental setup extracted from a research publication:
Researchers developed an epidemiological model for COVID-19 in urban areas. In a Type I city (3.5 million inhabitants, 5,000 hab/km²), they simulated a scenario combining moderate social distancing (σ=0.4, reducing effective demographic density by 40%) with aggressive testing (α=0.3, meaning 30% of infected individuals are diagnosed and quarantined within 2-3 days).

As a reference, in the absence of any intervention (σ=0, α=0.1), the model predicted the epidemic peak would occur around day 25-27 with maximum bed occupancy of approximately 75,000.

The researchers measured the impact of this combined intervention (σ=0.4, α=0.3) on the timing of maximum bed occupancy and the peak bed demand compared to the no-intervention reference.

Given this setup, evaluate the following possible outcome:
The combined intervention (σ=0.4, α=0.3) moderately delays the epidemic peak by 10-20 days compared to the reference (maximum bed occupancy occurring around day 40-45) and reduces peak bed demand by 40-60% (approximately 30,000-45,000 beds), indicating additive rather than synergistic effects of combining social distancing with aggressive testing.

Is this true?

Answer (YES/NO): NO